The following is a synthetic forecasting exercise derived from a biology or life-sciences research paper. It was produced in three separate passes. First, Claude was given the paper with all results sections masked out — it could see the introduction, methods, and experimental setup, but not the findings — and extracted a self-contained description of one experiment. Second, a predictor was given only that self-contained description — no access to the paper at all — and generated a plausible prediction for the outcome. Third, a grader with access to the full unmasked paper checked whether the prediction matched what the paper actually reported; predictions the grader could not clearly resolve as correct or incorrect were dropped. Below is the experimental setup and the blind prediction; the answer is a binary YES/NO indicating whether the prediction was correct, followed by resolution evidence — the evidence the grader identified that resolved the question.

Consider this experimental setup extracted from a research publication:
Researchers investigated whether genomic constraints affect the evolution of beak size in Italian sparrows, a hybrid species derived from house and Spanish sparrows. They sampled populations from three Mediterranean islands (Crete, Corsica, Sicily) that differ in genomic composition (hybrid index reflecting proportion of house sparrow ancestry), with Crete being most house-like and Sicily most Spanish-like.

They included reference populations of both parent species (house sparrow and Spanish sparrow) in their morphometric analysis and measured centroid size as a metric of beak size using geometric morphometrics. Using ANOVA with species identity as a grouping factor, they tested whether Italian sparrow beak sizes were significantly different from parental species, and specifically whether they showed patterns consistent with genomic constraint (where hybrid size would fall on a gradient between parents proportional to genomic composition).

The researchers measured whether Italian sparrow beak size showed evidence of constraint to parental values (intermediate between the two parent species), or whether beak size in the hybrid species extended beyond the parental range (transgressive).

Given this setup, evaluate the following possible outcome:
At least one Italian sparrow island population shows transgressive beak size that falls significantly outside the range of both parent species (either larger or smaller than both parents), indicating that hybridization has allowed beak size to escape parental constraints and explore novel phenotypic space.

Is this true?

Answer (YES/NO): NO